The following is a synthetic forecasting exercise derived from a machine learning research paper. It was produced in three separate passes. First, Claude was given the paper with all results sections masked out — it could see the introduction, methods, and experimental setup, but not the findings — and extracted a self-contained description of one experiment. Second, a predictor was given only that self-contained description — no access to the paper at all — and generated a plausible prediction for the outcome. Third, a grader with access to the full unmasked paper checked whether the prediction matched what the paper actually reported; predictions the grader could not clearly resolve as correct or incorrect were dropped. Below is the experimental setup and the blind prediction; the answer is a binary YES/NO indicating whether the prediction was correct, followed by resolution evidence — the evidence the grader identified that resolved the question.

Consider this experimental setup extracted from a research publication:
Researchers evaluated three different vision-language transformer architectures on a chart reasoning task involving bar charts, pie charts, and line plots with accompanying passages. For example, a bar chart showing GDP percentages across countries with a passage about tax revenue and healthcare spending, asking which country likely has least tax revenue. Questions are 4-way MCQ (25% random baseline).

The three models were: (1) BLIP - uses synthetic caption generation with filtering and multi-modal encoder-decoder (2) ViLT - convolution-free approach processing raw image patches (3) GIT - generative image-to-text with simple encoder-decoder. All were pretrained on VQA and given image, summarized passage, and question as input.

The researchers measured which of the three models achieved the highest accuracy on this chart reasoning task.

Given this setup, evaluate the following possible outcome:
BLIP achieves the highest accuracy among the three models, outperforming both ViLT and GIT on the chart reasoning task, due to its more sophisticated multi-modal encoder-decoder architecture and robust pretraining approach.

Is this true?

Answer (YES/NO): YES